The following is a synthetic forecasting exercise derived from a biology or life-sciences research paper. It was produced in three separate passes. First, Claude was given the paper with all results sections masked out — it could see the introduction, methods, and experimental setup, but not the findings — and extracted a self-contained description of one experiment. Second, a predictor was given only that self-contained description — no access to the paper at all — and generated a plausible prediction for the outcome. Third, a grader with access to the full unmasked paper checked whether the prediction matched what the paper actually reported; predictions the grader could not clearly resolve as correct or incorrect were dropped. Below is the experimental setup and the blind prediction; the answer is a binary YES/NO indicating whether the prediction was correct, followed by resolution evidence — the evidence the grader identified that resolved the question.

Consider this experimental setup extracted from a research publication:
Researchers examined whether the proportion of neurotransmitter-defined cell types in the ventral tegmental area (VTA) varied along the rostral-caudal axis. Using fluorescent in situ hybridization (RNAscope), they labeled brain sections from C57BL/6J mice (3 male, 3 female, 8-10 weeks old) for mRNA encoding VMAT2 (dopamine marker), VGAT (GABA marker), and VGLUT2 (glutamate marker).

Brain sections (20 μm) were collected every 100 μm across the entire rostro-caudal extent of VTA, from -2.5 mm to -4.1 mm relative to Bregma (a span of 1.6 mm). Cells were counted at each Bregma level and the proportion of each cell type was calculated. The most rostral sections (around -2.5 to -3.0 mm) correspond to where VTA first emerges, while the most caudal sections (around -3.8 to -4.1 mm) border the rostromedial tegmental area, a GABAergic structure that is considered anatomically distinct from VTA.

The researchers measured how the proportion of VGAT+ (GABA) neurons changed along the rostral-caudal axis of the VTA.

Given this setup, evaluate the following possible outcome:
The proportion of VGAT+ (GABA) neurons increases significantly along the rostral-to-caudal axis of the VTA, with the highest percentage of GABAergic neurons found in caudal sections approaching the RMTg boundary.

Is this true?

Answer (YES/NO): YES